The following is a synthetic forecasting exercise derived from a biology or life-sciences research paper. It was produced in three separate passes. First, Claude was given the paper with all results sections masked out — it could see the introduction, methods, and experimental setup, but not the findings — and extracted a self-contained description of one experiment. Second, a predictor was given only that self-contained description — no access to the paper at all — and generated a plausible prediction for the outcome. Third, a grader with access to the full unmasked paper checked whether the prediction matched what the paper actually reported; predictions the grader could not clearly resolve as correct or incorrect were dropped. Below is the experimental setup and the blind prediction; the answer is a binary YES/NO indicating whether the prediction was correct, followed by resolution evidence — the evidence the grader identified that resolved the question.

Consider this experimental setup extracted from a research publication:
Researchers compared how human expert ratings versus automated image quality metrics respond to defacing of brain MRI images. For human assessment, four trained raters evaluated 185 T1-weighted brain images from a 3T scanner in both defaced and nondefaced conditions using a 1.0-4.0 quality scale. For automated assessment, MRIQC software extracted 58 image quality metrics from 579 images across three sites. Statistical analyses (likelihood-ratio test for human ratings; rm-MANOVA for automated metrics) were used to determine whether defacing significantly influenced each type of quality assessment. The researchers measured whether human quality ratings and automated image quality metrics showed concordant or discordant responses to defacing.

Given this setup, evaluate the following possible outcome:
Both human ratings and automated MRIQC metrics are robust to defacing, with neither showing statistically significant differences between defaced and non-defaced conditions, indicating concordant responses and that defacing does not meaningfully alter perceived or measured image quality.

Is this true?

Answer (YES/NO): NO